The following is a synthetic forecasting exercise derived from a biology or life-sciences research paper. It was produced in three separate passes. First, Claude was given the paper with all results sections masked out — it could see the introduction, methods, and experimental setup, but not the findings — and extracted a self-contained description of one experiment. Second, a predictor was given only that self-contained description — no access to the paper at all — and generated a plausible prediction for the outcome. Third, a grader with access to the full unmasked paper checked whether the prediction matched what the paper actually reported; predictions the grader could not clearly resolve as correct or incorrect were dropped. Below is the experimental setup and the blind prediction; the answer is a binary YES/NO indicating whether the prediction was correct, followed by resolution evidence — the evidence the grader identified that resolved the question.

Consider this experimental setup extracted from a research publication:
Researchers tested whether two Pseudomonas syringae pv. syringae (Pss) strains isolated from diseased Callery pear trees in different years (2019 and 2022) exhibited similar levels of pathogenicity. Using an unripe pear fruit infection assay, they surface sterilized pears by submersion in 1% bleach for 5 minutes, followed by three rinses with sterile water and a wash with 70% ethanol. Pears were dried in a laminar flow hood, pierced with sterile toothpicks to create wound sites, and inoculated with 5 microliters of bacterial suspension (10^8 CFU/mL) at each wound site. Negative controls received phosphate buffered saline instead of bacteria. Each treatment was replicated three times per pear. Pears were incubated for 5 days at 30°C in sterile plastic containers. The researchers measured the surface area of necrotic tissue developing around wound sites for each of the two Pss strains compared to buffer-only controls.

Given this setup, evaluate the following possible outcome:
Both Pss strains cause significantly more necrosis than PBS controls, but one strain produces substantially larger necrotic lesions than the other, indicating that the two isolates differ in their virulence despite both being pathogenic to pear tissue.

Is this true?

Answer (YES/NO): NO